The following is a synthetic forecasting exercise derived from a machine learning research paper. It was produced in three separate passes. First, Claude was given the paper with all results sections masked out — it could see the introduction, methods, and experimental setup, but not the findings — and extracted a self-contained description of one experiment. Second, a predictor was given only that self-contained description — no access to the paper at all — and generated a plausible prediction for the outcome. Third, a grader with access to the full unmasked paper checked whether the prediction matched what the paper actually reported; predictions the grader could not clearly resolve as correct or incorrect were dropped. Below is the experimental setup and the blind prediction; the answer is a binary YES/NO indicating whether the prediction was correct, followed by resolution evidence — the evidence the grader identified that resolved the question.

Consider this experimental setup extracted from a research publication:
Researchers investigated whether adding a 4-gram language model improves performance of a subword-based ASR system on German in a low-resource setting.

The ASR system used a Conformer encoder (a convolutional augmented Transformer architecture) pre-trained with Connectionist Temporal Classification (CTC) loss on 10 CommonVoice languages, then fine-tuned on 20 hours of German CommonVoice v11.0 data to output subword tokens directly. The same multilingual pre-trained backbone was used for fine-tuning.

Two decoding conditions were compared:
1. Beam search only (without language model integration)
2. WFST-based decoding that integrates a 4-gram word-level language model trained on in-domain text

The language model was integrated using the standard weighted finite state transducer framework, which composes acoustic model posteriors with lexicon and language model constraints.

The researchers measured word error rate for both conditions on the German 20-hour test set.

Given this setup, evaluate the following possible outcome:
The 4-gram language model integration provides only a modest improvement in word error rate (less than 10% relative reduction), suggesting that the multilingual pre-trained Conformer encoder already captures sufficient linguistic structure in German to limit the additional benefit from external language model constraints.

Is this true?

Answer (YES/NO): NO